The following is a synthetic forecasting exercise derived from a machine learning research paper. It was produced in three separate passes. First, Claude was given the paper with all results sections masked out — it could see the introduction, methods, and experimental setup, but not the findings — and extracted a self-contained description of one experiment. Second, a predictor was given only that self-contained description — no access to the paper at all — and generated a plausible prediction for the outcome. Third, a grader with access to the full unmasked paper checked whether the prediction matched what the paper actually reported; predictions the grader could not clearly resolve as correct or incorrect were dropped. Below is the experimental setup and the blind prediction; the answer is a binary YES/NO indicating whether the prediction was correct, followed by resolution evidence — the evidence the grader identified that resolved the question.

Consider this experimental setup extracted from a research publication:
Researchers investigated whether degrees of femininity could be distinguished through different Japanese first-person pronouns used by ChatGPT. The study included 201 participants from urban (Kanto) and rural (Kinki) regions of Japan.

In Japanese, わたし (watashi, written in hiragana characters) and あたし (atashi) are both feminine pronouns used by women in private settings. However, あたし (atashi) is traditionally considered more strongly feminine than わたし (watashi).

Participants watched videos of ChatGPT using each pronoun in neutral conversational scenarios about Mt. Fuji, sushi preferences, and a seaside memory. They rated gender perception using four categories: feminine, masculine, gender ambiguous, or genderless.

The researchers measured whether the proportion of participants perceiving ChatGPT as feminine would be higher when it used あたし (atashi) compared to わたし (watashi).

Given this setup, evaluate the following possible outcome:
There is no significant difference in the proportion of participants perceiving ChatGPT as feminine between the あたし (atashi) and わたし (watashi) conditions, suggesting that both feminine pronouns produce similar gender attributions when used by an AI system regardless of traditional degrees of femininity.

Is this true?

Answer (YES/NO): NO